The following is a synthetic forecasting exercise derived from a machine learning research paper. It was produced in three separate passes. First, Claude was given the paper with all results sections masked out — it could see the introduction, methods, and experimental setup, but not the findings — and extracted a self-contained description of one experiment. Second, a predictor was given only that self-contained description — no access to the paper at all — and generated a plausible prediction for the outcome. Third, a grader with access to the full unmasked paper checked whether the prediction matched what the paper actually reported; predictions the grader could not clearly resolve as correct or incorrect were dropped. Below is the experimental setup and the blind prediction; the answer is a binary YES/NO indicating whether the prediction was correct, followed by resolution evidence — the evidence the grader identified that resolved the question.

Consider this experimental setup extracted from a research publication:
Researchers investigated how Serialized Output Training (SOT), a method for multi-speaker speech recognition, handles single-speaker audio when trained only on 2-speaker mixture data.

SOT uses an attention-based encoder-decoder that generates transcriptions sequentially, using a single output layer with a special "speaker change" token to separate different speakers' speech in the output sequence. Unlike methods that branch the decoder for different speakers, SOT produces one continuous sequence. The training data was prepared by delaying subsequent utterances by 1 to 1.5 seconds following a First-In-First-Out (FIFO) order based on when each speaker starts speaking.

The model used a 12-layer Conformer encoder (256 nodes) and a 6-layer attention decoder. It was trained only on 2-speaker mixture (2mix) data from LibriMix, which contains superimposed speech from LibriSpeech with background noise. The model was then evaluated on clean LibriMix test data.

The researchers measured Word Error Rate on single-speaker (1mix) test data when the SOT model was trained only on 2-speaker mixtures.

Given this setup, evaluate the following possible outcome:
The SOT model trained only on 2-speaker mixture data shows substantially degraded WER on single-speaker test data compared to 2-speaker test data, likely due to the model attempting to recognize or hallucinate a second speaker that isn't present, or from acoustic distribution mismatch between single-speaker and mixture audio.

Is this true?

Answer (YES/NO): YES